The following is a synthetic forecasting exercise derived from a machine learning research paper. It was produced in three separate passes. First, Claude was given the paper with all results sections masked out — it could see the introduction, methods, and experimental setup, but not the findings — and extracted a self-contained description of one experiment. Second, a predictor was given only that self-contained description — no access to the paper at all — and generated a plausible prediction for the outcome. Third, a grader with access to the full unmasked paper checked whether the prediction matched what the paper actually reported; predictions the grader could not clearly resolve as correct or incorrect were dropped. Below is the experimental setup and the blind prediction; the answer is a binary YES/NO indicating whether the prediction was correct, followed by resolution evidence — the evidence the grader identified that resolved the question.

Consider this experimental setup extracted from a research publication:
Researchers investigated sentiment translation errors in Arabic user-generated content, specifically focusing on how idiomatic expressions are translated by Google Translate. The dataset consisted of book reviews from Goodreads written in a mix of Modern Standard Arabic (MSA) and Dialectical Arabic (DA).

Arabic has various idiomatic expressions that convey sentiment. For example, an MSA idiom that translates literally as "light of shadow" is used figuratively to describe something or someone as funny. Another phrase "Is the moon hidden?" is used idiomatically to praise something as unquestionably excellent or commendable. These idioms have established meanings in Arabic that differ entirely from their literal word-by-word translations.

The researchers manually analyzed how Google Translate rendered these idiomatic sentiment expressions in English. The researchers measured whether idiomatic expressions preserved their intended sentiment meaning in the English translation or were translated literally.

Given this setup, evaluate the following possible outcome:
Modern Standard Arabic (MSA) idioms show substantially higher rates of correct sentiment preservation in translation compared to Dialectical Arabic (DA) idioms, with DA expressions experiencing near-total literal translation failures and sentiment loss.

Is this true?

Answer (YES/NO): NO